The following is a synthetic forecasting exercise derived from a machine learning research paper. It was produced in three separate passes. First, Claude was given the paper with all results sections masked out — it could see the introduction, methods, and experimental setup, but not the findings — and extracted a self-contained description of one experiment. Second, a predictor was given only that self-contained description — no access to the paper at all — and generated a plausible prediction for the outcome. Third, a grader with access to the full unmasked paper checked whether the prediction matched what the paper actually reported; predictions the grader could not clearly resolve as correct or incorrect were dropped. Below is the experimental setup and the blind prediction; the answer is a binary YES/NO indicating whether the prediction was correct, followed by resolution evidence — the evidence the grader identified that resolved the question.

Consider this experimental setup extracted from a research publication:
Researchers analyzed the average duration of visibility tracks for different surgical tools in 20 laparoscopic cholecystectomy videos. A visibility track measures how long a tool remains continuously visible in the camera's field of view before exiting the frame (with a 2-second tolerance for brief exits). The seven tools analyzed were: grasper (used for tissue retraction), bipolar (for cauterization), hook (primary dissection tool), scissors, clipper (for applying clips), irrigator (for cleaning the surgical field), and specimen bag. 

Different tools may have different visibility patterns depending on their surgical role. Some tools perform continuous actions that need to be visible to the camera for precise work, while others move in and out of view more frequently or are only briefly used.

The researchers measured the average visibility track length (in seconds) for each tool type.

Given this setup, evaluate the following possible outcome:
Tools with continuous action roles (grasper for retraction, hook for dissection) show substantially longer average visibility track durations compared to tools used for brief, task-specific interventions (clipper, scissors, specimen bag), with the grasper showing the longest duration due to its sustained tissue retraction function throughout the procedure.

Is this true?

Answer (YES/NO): NO